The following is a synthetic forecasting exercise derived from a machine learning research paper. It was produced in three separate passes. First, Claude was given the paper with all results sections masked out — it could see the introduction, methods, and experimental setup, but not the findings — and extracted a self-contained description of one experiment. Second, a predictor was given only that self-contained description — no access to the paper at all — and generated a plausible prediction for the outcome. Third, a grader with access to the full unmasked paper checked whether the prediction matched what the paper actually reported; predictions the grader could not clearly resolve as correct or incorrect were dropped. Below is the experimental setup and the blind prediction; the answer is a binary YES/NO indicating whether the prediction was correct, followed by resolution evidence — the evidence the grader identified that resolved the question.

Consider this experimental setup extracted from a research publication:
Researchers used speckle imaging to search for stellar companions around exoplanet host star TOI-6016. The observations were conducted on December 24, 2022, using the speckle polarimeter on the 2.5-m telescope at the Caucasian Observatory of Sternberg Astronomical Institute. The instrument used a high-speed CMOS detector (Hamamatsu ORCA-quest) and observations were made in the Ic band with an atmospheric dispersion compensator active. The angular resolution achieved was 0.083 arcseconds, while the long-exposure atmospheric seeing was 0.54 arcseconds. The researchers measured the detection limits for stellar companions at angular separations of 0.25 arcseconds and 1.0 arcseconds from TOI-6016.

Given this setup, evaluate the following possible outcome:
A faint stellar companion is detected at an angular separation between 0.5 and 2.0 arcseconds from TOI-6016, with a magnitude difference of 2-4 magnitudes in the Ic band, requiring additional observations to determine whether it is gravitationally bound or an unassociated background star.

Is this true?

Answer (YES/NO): NO